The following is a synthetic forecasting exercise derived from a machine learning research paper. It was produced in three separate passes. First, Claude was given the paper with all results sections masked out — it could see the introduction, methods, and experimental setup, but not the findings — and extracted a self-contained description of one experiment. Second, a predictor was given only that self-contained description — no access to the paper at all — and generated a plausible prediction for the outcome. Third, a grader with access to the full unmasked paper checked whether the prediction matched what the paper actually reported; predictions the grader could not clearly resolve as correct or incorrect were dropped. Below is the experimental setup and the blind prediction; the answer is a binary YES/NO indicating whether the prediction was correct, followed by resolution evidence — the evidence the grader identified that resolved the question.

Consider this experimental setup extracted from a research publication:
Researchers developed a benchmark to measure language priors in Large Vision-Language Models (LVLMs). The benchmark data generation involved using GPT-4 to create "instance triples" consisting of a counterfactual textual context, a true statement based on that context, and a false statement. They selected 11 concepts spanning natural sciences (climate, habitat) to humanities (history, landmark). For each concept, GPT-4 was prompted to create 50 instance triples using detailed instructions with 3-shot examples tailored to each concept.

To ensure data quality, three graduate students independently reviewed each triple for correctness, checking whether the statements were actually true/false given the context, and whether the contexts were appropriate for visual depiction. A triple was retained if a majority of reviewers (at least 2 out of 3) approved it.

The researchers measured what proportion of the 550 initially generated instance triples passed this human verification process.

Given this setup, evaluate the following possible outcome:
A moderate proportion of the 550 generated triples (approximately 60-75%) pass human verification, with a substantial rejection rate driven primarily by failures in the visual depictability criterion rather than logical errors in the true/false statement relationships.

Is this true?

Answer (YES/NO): NO